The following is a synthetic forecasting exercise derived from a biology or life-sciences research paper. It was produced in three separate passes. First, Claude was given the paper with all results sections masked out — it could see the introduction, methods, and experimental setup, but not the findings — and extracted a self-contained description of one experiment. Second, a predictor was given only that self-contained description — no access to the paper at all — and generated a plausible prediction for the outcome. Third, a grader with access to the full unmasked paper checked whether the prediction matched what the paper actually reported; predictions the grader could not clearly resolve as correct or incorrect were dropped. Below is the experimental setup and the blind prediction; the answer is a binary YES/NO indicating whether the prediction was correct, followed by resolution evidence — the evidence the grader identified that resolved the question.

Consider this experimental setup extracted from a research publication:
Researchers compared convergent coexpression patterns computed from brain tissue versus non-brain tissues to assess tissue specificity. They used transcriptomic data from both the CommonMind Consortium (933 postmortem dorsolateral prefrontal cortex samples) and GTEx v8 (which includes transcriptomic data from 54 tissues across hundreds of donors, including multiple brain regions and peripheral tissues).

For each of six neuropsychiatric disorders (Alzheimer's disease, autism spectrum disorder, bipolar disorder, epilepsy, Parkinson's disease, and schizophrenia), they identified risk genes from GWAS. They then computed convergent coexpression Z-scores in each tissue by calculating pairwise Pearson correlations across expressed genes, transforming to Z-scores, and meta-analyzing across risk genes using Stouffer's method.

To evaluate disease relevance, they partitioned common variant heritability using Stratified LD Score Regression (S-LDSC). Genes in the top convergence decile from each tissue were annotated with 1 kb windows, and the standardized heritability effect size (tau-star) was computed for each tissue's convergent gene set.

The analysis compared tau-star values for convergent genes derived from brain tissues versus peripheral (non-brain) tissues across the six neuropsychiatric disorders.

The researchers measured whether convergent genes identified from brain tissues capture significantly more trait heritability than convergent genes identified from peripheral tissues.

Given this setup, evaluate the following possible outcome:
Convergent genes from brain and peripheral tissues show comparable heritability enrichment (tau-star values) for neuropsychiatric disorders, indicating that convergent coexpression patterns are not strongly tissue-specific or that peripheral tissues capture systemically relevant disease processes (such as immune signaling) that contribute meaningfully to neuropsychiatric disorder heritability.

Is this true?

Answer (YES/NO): NO